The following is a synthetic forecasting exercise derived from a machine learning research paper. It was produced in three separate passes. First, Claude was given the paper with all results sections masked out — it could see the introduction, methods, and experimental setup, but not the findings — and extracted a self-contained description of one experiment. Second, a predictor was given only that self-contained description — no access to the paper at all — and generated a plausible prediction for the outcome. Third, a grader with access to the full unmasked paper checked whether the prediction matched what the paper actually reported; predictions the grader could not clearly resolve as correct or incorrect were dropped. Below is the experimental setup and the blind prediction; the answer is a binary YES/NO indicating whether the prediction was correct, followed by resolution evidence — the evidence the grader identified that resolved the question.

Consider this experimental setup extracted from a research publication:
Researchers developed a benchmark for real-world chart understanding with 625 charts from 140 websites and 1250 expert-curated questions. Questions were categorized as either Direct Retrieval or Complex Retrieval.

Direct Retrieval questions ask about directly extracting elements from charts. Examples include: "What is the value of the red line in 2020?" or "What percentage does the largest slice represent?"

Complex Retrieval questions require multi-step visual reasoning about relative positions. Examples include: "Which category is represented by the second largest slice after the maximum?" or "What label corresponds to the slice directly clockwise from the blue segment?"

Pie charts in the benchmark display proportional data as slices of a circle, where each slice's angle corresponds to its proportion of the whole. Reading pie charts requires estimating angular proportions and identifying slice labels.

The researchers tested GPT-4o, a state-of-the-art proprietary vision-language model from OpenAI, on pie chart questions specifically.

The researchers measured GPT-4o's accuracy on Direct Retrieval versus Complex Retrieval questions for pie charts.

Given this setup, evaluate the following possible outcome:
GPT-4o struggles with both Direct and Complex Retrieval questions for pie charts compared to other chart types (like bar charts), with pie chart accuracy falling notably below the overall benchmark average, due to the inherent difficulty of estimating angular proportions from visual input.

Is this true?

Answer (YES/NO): NO